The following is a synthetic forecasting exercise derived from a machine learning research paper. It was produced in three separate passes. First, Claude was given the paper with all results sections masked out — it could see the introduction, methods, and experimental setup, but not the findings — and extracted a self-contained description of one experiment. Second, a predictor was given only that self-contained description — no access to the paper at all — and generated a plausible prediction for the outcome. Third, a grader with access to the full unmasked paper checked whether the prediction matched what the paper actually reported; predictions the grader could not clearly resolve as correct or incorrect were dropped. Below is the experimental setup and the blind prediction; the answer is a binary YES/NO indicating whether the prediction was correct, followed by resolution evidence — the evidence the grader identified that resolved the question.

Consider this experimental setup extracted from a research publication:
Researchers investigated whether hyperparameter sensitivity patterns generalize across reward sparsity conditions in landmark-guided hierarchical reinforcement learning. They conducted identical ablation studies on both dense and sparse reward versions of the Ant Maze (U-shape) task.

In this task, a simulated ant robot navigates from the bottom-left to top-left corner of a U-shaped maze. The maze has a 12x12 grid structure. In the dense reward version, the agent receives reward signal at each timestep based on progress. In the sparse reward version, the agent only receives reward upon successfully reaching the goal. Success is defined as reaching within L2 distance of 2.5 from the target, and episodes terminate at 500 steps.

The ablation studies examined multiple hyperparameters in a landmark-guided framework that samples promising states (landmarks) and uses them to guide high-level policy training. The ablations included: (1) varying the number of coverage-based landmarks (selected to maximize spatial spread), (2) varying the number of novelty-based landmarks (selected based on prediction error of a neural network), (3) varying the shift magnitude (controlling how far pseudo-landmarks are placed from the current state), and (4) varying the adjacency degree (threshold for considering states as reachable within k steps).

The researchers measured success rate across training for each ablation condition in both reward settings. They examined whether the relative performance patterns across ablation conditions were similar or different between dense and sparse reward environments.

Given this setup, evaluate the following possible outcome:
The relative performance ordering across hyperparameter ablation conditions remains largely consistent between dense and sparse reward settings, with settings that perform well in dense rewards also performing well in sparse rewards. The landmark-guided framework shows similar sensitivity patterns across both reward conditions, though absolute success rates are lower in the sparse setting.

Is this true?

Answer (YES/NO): YES